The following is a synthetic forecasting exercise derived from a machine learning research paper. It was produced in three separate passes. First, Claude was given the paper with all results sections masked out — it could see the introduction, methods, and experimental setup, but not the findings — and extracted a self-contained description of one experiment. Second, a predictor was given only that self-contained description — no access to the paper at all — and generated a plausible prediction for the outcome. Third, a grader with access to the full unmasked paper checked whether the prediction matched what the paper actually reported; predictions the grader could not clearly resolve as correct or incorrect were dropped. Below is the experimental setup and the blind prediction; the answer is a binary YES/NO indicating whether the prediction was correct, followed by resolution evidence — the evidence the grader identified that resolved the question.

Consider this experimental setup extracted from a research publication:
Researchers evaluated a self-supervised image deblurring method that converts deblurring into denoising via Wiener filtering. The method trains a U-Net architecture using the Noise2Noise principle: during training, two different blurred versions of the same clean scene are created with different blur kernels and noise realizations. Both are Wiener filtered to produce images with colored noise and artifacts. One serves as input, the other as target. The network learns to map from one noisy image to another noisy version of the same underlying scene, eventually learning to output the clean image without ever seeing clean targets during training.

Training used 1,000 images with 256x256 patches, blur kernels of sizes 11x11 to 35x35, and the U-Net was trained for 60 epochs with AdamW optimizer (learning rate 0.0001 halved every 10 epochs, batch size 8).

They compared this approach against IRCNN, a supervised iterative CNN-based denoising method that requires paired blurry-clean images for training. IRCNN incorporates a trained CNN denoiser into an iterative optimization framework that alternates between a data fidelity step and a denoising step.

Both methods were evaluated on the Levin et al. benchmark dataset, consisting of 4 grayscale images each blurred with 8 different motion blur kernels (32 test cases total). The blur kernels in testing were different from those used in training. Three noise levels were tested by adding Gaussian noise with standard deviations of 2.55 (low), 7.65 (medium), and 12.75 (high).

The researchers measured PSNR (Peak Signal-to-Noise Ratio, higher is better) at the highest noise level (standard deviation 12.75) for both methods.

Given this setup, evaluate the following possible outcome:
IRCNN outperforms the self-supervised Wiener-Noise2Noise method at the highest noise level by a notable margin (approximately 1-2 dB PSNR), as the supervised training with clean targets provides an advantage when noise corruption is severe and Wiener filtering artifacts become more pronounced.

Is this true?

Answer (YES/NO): YES